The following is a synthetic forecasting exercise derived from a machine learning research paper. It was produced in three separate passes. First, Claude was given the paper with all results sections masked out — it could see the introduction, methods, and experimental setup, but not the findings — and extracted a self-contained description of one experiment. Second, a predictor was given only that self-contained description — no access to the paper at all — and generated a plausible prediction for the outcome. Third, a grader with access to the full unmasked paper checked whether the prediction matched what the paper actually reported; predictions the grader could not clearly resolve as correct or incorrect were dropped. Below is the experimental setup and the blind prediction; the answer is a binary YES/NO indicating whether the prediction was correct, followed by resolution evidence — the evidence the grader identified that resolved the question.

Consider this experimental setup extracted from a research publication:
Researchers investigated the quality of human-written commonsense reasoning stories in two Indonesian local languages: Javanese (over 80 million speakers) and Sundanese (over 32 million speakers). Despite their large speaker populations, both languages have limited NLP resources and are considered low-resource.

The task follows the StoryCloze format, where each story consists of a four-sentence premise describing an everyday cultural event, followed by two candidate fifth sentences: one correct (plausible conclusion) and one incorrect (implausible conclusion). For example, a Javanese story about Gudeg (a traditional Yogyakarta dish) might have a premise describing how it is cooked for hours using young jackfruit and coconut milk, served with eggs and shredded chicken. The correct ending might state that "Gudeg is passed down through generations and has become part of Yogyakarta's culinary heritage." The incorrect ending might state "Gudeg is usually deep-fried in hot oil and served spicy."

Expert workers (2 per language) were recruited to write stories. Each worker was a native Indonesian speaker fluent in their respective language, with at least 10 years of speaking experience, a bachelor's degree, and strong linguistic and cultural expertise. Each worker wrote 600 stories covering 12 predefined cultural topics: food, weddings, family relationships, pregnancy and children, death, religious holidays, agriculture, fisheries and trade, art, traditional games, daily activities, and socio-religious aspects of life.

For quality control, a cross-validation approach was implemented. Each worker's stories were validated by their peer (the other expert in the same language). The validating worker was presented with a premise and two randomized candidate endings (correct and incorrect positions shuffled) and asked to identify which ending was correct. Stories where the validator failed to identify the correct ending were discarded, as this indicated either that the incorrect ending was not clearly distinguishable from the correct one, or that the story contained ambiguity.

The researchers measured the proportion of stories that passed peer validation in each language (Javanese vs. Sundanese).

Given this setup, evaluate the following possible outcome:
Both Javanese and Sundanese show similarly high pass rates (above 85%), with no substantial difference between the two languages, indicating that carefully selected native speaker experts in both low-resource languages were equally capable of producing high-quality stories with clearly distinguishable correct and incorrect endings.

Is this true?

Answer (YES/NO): NO